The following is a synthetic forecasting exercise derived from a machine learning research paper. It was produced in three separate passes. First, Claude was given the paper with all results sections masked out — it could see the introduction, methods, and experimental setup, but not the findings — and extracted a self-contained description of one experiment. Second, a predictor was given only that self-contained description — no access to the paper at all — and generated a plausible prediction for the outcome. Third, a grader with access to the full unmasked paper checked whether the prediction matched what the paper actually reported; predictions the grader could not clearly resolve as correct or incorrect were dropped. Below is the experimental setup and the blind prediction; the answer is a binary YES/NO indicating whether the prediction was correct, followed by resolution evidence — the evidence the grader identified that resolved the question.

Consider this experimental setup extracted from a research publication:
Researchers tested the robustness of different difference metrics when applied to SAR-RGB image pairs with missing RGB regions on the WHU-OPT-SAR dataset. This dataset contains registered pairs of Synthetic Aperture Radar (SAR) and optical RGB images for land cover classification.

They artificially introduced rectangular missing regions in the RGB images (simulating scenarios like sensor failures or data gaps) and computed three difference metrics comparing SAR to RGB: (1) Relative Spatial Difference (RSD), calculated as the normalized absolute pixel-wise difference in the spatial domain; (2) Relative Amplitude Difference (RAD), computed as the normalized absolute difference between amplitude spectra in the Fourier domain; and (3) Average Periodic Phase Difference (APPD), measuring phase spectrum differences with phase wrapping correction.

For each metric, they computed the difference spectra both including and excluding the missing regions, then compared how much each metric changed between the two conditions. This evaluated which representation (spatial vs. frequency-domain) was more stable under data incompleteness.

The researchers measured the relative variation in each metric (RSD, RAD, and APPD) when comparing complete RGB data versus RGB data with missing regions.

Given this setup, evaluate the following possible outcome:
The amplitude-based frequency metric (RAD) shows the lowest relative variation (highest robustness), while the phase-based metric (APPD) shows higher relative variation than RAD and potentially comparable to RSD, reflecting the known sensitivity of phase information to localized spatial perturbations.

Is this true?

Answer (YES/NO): NO